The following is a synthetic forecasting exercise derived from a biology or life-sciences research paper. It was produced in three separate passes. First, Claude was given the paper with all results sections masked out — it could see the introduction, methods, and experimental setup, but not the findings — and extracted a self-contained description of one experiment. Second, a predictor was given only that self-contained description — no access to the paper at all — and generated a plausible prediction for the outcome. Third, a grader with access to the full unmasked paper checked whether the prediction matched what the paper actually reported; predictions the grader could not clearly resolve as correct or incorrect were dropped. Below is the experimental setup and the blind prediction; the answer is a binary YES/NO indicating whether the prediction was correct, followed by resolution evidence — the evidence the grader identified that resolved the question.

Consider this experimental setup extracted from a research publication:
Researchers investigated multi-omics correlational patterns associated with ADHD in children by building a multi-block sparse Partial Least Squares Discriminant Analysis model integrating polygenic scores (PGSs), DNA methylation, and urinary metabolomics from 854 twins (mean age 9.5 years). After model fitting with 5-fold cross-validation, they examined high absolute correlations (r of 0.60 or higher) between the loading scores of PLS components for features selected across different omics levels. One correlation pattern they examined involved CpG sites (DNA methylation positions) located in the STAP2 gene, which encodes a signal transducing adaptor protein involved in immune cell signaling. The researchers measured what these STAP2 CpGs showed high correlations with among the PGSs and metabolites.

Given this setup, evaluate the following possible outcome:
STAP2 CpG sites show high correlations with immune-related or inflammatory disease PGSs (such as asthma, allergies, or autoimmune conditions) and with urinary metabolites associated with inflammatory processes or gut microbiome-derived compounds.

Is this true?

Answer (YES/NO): NO